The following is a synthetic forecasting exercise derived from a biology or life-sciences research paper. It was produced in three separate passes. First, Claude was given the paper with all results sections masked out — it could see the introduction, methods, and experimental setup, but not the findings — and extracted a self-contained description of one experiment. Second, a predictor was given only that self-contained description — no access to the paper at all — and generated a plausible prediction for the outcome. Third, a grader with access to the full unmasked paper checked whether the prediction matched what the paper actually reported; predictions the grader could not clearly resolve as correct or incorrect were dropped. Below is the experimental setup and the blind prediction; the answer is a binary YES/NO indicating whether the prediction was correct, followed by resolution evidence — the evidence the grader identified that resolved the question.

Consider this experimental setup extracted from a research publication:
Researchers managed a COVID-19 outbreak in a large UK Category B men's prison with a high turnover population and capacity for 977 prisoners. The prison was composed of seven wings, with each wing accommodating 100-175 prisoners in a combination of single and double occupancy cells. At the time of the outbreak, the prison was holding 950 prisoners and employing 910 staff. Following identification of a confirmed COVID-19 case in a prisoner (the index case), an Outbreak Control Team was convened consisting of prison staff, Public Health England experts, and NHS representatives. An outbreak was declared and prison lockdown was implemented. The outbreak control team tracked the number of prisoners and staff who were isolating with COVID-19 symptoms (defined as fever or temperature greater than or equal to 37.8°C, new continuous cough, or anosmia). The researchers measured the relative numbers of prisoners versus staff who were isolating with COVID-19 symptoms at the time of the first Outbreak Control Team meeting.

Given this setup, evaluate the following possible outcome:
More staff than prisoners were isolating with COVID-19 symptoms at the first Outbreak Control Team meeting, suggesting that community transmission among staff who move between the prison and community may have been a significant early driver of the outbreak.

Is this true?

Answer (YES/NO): YES